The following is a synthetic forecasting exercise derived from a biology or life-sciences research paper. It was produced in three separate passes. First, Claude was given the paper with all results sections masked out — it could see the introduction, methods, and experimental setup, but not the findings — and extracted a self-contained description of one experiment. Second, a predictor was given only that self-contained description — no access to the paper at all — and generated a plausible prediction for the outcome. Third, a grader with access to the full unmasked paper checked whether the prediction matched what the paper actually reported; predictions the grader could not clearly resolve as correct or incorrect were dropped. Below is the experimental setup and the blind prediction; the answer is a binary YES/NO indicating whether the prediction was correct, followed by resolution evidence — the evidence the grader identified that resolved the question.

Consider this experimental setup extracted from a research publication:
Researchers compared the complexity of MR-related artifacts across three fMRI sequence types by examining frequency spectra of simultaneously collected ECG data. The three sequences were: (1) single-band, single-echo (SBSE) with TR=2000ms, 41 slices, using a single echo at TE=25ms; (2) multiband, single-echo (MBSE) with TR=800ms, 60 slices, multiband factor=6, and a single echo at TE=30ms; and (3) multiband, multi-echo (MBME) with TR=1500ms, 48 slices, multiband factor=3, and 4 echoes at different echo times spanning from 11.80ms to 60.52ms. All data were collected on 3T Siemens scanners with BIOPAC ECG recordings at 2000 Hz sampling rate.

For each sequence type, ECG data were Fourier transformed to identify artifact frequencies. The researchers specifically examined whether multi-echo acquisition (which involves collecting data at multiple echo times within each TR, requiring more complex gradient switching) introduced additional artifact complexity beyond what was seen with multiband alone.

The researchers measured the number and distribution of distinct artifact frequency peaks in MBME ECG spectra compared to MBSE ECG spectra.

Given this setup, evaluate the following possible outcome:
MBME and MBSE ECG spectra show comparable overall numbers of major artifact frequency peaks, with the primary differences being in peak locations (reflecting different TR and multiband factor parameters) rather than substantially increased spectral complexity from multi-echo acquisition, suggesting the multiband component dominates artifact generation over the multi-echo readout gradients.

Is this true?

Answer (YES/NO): NO